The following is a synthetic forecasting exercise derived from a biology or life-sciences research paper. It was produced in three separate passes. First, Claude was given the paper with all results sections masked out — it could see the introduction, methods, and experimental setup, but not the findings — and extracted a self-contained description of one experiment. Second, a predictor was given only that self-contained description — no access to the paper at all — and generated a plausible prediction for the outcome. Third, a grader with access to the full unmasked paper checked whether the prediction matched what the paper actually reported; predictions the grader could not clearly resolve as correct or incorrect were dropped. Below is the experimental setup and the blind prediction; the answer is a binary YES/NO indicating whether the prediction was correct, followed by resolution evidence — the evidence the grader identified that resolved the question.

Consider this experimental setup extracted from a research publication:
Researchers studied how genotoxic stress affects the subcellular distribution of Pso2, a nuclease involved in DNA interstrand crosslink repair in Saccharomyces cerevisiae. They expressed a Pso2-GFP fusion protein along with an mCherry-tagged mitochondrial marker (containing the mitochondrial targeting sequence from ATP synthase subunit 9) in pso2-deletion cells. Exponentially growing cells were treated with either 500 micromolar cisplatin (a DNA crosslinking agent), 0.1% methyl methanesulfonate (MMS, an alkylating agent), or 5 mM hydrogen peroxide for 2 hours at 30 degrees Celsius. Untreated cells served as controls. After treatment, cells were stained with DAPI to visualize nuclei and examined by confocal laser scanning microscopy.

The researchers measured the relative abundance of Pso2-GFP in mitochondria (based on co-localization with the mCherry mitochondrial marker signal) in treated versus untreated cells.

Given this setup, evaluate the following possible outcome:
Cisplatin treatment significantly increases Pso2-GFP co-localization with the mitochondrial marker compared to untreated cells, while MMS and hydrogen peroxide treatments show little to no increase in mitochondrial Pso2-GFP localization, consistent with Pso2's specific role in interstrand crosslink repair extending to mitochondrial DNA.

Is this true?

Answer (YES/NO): NO